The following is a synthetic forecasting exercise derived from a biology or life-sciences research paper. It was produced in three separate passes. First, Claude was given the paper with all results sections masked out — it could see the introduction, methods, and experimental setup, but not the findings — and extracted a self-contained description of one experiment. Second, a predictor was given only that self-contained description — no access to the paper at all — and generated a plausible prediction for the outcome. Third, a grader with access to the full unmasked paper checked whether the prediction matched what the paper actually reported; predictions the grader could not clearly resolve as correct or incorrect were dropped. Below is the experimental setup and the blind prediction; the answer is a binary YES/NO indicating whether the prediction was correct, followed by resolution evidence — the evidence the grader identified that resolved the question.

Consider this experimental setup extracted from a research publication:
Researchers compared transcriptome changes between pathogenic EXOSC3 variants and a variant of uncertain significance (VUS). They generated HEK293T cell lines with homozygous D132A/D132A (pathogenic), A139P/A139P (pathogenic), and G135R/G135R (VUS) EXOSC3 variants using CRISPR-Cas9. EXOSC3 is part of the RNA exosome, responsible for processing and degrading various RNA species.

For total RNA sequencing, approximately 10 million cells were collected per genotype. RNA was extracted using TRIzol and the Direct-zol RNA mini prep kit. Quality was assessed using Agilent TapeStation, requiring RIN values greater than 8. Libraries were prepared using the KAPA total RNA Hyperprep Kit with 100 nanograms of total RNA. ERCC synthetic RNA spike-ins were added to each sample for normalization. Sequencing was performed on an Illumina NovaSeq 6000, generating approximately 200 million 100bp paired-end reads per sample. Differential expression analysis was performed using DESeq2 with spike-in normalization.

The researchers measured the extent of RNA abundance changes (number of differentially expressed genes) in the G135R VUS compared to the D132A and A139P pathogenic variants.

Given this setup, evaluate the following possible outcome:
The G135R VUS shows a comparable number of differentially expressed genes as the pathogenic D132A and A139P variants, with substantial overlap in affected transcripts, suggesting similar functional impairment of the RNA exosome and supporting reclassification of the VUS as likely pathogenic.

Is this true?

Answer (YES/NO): NO